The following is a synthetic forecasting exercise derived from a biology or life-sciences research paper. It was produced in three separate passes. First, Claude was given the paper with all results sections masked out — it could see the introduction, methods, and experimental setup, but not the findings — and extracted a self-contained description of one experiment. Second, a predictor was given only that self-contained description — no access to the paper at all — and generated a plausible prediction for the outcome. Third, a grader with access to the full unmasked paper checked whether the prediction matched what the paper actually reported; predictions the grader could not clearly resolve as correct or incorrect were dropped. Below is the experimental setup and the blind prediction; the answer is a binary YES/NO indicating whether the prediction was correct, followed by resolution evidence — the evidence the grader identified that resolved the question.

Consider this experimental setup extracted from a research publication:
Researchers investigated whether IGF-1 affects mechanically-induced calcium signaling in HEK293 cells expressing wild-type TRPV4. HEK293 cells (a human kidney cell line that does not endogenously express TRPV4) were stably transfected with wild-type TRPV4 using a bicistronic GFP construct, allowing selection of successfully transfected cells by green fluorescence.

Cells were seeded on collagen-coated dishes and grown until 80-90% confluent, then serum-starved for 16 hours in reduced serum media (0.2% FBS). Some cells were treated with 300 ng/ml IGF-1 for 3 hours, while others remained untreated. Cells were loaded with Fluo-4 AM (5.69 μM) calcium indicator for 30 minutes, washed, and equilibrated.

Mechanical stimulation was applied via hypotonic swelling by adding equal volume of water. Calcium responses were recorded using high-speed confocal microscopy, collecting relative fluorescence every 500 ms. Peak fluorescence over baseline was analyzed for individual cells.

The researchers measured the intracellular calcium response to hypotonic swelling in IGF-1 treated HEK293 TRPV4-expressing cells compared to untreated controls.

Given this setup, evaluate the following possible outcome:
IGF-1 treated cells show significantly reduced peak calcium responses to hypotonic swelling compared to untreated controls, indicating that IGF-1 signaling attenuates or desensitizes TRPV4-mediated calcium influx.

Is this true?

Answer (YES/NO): YES